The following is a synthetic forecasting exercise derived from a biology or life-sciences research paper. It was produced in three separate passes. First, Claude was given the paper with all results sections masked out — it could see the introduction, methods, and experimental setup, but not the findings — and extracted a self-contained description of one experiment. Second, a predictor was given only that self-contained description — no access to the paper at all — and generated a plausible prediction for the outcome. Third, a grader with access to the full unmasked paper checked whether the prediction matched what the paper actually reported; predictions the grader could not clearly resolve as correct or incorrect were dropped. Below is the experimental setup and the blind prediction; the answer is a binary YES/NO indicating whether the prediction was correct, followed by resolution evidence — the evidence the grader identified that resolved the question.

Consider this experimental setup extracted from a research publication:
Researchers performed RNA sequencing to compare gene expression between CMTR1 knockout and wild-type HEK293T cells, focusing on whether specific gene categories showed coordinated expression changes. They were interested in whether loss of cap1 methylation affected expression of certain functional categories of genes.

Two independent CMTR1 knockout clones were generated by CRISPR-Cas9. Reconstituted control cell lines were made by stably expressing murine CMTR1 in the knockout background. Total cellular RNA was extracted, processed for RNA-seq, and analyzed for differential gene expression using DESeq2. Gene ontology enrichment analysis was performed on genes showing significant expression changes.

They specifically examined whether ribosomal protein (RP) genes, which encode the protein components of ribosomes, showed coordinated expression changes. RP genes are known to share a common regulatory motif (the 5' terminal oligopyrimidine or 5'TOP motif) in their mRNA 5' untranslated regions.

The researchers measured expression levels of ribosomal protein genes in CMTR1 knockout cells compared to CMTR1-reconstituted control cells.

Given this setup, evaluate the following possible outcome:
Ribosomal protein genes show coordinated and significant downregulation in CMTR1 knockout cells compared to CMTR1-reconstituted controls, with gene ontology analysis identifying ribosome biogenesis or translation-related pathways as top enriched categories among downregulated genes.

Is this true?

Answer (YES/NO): YES